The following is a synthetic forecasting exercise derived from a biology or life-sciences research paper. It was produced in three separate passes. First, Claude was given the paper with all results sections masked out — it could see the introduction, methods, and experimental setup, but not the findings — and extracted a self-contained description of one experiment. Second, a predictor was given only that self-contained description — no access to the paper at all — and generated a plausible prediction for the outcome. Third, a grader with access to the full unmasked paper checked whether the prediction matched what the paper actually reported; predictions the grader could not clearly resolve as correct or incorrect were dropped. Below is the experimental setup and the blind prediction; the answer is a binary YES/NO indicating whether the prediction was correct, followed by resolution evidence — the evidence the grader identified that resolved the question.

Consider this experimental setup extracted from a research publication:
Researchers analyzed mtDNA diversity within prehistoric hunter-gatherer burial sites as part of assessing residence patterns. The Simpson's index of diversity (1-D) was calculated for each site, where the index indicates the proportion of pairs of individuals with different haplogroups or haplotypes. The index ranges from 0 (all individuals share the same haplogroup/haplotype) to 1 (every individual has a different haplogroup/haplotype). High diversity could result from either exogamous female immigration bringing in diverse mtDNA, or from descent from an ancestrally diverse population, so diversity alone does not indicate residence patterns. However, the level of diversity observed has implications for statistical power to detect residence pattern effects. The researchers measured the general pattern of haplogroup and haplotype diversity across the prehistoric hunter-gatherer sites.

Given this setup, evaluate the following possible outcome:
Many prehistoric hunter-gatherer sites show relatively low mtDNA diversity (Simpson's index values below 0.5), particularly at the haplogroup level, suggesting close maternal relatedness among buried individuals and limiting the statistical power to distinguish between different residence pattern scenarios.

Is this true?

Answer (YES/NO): NO